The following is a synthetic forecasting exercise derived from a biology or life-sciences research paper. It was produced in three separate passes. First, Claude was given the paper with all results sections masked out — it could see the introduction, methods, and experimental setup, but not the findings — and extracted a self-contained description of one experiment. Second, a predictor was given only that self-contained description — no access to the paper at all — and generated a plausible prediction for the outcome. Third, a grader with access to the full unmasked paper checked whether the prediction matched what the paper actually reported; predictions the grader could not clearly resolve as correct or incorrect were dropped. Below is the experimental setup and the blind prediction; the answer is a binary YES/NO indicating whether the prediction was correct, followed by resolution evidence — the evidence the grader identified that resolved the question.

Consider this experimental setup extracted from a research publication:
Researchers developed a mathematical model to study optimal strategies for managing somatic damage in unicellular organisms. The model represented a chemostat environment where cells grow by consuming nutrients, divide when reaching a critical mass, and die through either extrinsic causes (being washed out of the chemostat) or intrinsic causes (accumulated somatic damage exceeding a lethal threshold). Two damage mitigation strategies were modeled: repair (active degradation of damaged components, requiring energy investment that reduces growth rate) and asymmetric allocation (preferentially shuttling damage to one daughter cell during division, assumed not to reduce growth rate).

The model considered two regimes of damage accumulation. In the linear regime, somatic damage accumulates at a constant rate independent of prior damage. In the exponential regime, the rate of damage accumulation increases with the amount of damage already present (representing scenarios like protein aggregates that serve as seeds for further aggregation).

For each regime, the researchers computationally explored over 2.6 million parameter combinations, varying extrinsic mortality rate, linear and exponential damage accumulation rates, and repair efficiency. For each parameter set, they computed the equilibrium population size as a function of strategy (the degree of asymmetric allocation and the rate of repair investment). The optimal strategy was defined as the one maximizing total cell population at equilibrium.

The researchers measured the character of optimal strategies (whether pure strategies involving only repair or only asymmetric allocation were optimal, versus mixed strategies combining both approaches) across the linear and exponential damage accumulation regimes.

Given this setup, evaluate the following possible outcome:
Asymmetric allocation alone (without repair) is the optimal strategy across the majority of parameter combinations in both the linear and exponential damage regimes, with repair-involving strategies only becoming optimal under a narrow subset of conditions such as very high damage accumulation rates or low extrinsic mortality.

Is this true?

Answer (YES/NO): NO